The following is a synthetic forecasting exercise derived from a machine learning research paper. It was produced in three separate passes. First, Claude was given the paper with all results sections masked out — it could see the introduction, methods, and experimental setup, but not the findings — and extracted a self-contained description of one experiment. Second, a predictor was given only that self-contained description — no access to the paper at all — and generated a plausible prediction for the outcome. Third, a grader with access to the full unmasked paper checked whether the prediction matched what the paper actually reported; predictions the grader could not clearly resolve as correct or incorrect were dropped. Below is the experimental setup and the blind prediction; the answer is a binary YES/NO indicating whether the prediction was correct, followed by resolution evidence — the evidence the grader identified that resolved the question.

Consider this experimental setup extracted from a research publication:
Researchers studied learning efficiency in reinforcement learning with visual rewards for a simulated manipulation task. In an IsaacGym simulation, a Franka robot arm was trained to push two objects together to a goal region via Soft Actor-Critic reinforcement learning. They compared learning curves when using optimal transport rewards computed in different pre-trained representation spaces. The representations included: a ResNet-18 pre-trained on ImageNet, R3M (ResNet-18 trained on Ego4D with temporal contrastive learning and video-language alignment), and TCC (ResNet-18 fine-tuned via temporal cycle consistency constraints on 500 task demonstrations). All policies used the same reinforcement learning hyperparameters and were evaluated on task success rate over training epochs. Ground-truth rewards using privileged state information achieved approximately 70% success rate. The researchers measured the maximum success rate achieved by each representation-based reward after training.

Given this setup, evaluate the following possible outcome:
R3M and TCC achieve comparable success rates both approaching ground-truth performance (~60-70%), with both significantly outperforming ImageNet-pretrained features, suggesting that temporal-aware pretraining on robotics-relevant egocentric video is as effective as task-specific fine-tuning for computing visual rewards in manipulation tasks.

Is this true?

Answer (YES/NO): NO